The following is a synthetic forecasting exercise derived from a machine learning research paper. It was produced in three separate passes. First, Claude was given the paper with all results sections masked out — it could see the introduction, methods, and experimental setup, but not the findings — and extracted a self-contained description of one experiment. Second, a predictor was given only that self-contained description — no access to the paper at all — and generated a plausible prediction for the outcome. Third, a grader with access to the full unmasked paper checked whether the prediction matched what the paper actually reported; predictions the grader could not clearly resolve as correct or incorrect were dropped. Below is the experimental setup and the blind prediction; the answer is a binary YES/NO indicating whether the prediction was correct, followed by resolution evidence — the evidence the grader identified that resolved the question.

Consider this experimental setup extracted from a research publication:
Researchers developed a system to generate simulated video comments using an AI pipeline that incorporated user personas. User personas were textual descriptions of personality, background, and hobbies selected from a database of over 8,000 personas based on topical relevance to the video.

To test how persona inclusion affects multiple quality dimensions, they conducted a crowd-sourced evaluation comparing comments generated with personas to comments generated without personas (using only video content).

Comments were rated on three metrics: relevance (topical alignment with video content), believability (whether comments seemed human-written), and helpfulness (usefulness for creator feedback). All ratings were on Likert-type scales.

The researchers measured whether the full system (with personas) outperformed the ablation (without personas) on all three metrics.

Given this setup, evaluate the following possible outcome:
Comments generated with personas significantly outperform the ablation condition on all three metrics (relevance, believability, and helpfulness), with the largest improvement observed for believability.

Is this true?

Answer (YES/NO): NO